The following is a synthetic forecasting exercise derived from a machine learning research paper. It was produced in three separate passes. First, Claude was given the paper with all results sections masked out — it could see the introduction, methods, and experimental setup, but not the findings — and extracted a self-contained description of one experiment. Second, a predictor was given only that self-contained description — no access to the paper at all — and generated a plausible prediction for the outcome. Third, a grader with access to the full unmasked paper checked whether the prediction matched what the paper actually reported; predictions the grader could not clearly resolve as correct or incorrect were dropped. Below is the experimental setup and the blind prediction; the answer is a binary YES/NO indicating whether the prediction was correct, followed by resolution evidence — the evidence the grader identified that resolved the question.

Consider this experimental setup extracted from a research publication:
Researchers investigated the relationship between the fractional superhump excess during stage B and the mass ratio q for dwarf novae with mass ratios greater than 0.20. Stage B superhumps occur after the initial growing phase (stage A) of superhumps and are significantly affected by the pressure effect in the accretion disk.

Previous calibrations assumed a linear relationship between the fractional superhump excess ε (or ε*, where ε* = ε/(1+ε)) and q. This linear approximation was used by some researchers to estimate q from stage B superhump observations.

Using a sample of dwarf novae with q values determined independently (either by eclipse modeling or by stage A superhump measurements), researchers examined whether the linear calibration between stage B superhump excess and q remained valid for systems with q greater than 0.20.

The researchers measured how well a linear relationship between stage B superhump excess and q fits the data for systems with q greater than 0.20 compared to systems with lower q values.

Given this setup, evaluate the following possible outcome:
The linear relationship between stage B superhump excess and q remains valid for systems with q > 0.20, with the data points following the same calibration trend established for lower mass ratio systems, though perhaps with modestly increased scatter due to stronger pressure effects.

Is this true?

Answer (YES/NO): NO